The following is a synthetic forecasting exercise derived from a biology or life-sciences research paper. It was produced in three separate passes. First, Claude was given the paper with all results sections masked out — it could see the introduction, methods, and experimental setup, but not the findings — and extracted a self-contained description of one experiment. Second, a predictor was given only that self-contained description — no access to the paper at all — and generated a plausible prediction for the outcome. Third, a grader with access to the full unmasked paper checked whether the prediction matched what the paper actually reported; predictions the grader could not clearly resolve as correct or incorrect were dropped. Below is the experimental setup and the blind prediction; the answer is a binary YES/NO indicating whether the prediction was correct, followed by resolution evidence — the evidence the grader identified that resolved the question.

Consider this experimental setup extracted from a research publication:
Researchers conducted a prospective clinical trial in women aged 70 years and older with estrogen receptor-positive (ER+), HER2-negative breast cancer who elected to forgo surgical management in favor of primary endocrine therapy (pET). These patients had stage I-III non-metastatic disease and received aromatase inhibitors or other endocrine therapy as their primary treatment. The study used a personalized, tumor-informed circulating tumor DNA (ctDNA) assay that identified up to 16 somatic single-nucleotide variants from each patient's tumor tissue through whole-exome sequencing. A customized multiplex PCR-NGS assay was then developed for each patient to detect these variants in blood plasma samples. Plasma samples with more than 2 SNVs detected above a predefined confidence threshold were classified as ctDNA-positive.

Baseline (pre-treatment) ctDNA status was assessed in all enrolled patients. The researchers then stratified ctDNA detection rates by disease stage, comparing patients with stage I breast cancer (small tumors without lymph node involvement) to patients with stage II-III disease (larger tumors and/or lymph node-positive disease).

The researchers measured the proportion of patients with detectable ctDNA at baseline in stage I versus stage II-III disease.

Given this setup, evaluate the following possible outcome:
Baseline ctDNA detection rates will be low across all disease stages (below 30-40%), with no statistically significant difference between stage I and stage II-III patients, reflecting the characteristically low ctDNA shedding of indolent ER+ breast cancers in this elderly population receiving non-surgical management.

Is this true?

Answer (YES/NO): NO